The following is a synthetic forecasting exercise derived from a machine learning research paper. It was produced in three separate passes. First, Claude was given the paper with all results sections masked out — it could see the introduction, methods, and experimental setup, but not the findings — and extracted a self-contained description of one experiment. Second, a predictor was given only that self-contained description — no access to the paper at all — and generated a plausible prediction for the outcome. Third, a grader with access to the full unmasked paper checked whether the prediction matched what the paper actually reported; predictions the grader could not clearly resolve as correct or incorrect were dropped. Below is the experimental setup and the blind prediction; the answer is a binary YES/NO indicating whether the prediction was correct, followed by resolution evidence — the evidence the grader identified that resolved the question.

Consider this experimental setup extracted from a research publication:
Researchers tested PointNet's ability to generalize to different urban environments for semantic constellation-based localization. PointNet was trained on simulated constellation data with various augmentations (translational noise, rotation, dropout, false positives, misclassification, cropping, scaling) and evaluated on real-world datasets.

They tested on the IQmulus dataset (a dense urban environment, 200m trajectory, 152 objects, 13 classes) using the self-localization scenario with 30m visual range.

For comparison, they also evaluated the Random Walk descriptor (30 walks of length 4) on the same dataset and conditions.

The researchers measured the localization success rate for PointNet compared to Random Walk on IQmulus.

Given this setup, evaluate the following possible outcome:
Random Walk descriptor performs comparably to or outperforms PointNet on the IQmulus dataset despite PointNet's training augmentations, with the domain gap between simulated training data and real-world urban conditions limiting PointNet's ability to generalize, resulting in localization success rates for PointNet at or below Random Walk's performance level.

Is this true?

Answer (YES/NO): YES